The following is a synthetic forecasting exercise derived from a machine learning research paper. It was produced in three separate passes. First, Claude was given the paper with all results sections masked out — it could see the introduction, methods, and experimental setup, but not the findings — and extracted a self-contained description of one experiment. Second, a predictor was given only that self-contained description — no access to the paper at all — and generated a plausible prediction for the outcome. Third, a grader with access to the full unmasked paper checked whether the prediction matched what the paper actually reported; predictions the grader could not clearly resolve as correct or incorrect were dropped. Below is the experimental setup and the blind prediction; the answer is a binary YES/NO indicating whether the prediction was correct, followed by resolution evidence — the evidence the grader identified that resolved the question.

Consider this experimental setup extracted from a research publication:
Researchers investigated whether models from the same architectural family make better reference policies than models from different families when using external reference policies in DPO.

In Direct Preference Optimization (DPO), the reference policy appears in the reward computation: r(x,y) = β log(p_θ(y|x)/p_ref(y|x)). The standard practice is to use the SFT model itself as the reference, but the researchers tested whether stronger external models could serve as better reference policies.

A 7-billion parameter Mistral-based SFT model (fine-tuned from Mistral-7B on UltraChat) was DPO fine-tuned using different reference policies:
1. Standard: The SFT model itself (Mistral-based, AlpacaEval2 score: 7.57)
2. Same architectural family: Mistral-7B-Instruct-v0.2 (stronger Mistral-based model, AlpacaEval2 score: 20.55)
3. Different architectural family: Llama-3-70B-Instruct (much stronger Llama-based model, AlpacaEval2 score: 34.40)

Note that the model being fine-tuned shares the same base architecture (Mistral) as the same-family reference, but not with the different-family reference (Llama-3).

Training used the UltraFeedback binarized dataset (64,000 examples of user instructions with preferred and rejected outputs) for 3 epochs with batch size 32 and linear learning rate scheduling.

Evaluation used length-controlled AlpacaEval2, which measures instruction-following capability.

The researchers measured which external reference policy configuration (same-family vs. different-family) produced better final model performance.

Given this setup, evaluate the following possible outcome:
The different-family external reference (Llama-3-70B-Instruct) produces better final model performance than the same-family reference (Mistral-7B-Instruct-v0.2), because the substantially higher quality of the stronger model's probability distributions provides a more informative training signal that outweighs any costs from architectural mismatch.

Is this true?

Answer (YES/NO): NO